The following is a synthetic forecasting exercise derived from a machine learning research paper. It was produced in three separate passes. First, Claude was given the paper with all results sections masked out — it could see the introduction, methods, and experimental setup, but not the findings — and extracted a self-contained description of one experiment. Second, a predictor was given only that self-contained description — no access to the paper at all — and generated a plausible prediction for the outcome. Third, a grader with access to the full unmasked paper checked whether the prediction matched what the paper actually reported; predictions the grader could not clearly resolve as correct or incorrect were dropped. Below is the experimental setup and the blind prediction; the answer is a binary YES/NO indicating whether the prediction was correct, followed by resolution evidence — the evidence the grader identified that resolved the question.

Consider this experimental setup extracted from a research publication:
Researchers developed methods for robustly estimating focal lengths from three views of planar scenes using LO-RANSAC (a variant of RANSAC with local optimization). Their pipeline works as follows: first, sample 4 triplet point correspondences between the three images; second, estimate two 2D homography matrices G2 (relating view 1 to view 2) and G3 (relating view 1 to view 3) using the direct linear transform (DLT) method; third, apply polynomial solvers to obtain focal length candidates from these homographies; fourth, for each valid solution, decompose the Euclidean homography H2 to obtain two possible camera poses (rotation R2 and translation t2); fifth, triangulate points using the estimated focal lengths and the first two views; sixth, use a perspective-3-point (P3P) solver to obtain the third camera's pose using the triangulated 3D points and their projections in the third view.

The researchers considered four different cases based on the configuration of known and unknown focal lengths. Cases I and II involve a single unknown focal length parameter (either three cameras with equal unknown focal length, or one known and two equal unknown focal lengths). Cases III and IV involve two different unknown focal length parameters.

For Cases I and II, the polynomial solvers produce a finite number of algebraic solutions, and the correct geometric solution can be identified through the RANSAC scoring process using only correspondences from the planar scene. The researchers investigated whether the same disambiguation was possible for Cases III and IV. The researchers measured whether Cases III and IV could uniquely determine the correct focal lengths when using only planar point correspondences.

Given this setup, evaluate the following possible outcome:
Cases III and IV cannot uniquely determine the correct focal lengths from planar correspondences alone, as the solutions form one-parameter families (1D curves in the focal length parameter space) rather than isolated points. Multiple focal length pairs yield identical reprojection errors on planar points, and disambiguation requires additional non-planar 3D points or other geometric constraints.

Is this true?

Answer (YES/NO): NO